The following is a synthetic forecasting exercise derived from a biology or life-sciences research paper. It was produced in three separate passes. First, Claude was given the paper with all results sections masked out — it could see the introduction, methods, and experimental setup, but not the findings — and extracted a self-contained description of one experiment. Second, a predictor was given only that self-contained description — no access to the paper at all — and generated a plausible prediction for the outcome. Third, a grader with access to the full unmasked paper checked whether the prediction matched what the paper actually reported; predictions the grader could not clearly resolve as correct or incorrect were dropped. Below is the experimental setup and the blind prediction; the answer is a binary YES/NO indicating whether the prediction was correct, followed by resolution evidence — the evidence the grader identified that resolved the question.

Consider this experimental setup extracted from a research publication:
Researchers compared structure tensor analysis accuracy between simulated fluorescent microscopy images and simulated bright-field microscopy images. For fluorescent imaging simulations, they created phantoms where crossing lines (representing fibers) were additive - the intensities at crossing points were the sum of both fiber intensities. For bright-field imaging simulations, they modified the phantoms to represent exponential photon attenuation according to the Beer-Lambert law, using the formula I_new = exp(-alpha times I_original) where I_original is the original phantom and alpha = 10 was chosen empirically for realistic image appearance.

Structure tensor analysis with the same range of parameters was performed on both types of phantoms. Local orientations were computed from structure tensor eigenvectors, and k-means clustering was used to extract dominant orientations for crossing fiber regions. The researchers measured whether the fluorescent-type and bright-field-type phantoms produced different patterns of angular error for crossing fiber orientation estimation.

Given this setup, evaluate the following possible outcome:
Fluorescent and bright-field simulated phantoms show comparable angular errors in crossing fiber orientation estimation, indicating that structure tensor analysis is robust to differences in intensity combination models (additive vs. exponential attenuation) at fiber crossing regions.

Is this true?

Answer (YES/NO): YES